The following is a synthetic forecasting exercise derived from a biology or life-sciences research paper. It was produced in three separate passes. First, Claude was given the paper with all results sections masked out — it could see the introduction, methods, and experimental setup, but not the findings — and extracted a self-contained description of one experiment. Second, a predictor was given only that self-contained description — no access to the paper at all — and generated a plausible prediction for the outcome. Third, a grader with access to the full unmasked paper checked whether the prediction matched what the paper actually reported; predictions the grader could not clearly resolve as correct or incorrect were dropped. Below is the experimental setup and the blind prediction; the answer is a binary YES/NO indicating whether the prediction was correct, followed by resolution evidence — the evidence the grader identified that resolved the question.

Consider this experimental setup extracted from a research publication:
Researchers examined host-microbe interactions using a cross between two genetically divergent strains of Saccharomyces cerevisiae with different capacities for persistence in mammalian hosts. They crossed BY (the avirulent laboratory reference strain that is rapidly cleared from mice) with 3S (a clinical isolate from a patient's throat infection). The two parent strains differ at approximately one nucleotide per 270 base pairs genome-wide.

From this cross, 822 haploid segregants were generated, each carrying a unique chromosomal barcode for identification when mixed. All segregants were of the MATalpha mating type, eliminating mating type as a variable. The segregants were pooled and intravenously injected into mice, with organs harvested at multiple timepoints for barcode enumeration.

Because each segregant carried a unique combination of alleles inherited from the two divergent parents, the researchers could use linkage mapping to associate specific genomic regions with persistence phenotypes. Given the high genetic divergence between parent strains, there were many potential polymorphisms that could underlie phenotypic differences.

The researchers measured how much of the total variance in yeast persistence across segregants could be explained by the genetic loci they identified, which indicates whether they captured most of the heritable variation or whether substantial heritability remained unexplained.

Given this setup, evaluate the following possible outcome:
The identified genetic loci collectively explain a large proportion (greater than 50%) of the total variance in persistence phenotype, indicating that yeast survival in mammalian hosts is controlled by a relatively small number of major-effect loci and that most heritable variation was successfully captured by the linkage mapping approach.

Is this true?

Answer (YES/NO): YES